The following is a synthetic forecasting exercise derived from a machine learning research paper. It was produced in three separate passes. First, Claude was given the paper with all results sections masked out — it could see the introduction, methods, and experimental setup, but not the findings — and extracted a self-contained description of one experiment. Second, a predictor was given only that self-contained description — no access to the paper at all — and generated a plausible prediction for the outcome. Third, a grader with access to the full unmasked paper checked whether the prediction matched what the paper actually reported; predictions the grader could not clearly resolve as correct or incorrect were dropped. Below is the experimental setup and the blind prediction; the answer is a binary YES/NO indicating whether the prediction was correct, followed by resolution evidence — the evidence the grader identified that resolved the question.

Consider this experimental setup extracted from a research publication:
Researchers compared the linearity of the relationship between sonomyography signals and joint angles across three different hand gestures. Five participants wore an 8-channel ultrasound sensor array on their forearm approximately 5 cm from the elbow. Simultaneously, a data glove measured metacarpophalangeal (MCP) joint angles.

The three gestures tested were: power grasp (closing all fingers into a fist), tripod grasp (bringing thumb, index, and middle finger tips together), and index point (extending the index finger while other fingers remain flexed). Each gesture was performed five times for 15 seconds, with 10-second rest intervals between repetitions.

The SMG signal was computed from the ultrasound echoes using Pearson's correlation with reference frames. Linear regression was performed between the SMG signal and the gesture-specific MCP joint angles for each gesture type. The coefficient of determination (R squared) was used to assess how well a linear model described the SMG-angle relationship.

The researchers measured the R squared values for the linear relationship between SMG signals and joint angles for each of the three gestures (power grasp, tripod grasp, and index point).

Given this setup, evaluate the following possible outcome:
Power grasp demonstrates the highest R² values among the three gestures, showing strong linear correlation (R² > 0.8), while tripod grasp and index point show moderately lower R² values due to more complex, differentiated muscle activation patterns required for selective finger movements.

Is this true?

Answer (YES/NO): YES